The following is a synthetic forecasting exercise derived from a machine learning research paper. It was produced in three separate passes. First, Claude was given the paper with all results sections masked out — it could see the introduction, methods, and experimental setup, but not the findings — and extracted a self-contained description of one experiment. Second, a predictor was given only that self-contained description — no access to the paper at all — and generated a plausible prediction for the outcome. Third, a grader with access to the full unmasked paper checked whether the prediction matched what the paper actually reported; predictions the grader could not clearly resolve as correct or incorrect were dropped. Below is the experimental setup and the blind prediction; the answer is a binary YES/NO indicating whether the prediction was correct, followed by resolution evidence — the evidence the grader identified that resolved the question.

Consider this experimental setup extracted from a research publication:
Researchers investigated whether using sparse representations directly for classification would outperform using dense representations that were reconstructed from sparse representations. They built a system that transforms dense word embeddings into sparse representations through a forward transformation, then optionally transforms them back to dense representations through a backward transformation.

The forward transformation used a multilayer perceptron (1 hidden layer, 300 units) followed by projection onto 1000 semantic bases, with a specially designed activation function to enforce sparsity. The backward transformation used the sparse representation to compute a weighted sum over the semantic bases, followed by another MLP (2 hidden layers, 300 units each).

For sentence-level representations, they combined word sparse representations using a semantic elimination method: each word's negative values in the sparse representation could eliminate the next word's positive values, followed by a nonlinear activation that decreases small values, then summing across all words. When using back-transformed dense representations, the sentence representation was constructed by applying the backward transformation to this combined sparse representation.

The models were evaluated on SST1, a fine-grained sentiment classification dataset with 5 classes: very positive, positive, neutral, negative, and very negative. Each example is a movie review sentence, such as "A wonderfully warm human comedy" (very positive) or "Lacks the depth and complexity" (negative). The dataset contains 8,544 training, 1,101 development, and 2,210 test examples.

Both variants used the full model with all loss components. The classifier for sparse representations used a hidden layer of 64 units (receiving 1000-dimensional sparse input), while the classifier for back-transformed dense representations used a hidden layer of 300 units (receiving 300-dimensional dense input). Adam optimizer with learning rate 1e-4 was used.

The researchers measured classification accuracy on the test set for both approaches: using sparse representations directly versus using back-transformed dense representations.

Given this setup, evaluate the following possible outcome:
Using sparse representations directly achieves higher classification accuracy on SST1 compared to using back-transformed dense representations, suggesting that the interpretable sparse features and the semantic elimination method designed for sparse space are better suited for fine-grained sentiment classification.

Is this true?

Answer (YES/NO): YES